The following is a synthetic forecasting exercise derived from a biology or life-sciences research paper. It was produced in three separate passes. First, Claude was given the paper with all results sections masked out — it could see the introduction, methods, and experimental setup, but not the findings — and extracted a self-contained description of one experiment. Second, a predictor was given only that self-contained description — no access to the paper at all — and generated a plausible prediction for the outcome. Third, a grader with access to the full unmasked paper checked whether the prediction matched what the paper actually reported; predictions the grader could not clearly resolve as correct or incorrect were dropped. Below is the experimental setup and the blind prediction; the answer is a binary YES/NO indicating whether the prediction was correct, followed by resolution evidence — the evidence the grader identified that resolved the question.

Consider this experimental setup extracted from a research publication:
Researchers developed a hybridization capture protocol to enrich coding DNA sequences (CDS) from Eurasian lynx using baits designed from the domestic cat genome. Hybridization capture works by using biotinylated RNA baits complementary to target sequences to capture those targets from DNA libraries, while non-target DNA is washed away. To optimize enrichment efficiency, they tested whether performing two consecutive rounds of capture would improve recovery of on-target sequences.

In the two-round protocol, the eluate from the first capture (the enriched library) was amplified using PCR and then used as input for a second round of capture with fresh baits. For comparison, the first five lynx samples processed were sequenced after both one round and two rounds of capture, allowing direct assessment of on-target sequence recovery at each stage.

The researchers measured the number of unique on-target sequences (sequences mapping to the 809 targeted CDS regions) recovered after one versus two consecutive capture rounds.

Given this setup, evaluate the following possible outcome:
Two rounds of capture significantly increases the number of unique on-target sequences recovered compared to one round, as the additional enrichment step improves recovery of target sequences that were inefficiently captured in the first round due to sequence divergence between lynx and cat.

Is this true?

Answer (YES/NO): YES